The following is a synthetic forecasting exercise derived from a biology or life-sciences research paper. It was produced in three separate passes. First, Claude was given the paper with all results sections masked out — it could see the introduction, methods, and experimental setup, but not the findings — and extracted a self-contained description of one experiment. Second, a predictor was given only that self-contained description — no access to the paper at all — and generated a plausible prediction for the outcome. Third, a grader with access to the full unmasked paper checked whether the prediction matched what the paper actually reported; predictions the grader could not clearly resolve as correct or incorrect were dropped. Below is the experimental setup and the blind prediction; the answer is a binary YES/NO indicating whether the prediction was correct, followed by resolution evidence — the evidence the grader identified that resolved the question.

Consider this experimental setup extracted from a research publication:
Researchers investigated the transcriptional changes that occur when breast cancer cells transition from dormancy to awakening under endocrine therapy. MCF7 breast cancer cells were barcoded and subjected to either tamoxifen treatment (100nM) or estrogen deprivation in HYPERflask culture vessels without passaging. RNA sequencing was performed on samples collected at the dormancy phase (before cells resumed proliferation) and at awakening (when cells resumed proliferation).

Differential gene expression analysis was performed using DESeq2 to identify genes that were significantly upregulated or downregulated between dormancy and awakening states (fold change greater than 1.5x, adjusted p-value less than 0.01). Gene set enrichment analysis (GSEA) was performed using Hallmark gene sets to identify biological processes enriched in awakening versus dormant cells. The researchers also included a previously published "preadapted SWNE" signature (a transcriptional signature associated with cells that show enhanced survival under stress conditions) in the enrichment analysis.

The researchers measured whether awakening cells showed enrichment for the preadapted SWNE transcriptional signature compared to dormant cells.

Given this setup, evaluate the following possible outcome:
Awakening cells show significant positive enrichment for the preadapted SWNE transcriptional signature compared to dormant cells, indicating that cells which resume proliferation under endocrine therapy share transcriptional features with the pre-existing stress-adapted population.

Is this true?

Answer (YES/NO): NO